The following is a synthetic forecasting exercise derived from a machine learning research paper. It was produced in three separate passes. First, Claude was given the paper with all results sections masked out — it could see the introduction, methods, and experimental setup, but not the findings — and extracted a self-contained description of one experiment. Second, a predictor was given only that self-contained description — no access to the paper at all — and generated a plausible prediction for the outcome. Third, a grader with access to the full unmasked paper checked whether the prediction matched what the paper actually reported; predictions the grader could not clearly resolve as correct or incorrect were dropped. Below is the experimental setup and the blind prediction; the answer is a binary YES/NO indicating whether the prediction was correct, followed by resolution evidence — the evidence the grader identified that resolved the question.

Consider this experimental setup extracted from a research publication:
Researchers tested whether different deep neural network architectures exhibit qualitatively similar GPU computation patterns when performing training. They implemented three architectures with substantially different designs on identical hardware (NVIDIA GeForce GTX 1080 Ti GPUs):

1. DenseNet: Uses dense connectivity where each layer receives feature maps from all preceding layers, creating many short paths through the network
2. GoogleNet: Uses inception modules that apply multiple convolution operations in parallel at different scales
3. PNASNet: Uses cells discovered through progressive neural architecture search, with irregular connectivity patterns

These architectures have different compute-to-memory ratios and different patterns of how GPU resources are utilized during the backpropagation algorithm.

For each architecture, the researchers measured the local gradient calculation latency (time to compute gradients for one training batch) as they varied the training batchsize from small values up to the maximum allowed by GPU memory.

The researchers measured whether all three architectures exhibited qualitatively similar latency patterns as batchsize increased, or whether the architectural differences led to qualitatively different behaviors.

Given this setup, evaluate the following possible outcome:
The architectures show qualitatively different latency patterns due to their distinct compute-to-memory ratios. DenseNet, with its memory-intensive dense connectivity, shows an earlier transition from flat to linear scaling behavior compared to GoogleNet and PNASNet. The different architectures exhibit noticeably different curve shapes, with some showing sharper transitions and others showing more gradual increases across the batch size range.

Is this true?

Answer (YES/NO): NO